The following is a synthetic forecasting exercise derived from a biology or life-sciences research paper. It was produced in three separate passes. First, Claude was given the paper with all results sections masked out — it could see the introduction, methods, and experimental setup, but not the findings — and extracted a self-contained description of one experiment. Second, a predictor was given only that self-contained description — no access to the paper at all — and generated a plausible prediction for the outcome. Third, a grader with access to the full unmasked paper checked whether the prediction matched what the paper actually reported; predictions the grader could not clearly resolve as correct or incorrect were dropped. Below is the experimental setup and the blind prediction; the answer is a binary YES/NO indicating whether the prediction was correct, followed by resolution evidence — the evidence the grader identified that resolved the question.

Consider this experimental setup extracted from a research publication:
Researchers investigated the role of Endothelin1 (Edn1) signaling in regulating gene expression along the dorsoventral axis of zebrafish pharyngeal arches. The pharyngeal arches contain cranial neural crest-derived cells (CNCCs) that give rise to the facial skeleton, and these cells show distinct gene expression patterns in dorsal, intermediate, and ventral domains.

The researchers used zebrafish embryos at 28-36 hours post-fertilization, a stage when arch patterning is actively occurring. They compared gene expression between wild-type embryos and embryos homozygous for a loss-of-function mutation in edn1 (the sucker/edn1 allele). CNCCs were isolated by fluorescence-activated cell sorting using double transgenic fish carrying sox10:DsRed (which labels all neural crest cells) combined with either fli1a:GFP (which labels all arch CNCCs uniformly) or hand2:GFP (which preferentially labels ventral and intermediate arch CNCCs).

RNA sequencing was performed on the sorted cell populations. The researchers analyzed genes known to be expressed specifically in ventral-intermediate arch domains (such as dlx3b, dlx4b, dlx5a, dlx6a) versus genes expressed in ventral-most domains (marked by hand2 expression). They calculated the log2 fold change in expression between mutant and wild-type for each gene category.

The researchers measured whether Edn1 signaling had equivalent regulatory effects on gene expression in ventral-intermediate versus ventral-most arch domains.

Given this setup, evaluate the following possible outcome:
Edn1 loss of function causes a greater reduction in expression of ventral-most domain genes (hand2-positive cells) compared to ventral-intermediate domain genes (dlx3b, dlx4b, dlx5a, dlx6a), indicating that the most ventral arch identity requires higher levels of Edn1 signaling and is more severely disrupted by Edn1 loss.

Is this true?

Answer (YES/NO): NO